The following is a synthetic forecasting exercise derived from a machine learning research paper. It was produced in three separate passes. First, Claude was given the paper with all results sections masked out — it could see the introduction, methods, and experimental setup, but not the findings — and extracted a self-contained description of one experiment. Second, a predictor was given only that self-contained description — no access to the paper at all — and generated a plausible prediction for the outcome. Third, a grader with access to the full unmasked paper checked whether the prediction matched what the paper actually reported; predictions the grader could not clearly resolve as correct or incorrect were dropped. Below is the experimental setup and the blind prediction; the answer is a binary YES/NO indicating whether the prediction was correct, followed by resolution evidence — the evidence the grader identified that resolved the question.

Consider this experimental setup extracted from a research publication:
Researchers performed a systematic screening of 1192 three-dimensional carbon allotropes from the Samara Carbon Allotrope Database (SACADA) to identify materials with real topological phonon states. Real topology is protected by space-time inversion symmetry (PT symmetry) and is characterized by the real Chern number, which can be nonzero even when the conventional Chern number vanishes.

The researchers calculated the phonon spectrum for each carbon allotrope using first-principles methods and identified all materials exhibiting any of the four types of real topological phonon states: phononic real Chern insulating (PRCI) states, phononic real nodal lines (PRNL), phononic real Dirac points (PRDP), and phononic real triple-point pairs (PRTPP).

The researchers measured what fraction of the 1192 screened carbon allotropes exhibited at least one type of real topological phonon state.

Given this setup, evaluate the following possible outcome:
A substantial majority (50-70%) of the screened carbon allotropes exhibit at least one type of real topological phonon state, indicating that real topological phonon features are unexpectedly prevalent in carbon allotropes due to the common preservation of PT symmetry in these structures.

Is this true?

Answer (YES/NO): NO